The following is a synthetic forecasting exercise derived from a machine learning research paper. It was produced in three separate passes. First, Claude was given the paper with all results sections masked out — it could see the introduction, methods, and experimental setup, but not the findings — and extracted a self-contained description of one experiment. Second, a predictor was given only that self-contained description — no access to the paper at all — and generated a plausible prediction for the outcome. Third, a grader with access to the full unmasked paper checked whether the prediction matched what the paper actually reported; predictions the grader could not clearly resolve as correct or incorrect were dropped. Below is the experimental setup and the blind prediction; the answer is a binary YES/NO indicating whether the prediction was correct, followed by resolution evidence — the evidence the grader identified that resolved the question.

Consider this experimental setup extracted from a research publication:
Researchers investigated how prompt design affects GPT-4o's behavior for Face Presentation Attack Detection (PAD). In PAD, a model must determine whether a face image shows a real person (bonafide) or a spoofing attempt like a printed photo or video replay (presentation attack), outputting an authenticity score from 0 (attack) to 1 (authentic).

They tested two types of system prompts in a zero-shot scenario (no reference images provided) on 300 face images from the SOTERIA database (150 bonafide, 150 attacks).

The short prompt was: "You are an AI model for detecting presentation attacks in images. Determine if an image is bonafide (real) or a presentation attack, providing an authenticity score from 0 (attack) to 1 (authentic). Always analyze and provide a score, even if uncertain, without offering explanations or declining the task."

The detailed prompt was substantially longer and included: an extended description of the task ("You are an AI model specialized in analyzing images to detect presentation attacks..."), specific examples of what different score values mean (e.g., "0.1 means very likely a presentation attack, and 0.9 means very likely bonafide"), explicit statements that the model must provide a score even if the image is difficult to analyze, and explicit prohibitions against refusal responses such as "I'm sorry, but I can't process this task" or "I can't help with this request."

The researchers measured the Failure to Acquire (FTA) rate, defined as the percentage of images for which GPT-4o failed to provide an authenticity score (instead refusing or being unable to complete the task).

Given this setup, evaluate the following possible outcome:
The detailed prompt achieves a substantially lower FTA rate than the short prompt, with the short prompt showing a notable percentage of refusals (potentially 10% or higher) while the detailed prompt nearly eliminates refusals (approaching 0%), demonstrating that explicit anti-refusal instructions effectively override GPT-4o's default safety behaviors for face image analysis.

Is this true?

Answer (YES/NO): YES